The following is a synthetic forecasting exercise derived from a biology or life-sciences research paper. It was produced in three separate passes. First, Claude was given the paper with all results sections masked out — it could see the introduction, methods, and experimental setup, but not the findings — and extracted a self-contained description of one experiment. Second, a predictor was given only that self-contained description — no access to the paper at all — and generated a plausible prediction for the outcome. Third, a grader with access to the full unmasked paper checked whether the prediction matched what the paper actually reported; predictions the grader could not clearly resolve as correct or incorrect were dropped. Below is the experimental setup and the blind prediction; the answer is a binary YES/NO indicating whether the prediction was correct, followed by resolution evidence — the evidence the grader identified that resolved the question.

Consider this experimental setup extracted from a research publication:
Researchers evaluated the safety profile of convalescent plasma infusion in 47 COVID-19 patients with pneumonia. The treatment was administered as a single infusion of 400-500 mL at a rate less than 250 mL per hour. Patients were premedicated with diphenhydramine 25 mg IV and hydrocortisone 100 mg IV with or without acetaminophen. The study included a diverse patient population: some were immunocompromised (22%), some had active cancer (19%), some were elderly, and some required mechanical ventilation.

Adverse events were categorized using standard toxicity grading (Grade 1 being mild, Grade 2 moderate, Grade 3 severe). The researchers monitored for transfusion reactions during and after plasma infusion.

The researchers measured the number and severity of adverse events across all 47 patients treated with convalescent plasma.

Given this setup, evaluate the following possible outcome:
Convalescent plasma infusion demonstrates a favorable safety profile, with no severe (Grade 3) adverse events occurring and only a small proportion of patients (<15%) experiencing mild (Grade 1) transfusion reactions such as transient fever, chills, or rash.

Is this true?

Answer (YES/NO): NO